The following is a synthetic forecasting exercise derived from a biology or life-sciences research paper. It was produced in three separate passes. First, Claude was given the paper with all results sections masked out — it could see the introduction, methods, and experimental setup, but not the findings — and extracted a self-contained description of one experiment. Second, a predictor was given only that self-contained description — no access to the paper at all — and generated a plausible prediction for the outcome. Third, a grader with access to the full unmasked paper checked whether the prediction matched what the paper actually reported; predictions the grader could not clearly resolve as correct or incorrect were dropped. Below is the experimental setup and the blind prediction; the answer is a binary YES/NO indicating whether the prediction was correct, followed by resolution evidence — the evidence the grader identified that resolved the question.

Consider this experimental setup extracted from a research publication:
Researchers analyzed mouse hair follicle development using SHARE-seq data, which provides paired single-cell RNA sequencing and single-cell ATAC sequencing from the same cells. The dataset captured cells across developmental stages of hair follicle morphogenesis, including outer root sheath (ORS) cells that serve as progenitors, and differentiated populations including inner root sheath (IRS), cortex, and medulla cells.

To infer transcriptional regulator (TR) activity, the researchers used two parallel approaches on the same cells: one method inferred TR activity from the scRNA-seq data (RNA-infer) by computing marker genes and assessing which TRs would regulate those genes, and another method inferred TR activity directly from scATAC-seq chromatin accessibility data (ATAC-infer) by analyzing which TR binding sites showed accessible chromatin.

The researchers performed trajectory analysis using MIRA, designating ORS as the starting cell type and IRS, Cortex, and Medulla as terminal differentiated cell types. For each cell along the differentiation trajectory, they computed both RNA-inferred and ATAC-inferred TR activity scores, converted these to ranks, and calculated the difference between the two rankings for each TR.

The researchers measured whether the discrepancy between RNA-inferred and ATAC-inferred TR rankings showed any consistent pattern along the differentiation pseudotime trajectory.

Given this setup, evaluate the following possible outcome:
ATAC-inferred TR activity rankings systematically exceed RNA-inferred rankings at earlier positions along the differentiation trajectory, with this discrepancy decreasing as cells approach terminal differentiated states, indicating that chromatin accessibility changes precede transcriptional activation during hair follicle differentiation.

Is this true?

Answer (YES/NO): NO